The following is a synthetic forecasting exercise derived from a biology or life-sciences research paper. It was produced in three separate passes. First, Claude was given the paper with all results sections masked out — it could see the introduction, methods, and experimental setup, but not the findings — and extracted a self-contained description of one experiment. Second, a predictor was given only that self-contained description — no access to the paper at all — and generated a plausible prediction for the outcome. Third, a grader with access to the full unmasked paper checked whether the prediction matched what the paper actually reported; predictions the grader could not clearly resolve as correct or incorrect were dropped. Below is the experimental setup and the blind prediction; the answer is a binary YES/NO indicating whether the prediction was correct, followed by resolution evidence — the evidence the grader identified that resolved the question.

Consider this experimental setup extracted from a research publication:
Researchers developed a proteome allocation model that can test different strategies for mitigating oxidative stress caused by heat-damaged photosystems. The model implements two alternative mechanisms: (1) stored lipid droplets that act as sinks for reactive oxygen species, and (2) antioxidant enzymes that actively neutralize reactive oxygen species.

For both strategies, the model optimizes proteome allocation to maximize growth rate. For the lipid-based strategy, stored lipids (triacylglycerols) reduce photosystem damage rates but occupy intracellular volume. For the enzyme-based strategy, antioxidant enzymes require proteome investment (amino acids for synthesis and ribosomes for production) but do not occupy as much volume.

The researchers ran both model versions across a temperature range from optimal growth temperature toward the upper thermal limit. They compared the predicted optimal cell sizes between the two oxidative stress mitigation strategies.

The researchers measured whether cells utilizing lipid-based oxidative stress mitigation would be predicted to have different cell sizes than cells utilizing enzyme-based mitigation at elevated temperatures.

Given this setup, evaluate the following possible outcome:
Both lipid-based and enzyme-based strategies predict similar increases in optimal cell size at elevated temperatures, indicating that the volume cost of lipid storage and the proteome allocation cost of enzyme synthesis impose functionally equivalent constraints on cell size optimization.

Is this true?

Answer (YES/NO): YES